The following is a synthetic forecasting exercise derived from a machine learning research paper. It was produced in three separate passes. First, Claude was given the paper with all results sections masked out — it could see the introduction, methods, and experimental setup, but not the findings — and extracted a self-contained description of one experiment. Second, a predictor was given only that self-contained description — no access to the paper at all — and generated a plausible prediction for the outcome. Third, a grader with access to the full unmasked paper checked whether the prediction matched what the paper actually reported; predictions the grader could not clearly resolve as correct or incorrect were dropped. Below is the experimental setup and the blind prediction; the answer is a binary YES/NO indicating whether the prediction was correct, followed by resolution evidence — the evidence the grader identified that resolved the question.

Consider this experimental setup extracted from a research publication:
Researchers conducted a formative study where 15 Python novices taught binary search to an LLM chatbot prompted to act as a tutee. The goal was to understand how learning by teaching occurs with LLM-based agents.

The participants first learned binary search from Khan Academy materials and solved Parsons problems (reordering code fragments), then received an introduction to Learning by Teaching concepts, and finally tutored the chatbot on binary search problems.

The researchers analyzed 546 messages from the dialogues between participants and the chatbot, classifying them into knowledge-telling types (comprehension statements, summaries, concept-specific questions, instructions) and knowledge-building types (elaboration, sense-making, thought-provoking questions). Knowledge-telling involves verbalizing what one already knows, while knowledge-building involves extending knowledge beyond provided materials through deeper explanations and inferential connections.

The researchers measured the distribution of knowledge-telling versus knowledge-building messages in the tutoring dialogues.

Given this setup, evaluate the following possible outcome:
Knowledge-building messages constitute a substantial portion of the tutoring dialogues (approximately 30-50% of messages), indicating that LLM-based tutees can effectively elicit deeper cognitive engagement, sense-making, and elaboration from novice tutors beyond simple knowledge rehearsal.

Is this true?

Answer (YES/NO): NO